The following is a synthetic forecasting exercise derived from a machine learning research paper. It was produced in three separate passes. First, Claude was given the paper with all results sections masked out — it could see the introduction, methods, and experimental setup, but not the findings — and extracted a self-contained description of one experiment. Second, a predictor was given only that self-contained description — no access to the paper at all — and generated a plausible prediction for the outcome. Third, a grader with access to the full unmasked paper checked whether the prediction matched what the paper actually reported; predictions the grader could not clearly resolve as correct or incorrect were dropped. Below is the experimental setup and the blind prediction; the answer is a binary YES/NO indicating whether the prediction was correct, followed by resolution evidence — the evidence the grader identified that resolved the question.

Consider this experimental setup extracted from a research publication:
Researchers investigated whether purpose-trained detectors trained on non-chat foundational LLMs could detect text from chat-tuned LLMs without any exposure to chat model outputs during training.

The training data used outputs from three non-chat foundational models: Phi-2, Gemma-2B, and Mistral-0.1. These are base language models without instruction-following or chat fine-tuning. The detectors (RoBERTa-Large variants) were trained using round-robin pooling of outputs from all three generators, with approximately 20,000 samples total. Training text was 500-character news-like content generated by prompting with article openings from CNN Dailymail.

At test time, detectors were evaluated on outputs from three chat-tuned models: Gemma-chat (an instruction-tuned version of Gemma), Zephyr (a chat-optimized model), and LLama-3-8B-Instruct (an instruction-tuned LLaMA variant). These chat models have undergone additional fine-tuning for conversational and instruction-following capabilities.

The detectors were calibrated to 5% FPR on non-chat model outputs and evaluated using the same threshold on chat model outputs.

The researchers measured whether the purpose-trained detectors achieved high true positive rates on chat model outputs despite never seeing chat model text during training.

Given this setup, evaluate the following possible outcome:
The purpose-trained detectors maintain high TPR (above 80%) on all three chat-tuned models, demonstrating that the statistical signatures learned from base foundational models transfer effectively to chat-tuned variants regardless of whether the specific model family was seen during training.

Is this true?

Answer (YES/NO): YES